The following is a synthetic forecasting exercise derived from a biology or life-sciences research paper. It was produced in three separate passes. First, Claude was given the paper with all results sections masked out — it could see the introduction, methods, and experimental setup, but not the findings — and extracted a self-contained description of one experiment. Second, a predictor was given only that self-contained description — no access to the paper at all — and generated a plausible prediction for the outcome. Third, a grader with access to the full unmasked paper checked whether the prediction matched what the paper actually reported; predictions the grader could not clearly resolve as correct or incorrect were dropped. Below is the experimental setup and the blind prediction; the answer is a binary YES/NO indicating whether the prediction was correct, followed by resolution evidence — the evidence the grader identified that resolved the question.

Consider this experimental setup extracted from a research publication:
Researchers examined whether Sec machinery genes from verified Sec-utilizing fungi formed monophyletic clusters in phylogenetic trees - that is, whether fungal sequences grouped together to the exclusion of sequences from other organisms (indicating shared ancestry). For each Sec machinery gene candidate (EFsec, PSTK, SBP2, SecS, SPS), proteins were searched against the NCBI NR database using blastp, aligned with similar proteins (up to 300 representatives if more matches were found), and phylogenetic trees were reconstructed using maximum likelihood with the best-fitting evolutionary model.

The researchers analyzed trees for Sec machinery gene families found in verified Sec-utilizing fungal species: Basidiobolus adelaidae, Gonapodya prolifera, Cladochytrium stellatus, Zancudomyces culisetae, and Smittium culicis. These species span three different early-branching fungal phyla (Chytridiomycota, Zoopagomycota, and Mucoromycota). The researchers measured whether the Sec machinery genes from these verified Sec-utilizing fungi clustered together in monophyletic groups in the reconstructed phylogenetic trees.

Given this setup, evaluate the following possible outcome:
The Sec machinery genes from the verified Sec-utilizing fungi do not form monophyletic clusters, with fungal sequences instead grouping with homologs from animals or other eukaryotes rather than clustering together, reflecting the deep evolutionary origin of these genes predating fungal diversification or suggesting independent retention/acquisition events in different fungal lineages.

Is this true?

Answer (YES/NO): NO